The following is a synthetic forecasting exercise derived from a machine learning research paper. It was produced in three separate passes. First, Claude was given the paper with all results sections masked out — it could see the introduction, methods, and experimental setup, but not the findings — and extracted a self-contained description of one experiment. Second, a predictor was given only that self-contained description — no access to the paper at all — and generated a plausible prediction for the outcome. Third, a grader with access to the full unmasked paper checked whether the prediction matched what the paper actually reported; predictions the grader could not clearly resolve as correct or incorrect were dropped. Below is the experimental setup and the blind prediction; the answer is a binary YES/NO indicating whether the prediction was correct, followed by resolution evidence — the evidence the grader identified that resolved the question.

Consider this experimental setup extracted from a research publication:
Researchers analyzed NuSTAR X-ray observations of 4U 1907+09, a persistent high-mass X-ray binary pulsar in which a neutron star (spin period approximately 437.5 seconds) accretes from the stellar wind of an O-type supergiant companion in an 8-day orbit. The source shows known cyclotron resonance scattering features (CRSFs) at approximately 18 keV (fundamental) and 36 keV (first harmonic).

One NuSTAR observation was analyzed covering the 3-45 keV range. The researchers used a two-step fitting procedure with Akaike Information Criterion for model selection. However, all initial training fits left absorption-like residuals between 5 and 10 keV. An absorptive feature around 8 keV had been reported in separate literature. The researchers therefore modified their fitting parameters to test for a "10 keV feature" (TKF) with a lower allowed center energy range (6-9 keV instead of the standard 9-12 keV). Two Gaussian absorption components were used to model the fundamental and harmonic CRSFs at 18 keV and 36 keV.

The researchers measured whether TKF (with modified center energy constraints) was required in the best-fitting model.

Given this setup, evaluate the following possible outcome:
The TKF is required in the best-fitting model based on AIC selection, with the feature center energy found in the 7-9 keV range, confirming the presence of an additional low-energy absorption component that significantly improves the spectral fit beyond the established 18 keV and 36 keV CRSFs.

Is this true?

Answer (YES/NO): YES